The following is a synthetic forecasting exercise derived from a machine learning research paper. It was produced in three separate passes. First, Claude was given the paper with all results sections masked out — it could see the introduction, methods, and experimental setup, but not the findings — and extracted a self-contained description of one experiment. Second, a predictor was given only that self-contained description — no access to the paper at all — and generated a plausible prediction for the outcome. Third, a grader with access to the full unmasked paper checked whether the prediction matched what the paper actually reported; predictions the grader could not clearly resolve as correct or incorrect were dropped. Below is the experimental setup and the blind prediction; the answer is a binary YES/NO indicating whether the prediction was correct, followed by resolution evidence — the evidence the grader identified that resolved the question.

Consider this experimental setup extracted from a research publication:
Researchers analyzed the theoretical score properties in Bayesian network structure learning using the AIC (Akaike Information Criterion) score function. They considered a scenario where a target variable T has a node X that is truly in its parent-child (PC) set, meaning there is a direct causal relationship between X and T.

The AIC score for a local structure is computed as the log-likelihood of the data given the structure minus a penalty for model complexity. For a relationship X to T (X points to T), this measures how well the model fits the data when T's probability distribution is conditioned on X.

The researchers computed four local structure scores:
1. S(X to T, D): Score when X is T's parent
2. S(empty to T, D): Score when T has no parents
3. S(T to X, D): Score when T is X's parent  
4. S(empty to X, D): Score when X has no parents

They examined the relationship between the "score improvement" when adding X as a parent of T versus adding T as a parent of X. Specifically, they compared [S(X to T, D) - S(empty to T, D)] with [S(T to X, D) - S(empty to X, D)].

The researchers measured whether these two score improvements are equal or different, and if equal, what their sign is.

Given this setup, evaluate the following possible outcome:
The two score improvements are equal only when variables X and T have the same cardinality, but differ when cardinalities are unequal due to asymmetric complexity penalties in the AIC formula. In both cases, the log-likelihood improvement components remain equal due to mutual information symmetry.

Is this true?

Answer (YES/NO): NO